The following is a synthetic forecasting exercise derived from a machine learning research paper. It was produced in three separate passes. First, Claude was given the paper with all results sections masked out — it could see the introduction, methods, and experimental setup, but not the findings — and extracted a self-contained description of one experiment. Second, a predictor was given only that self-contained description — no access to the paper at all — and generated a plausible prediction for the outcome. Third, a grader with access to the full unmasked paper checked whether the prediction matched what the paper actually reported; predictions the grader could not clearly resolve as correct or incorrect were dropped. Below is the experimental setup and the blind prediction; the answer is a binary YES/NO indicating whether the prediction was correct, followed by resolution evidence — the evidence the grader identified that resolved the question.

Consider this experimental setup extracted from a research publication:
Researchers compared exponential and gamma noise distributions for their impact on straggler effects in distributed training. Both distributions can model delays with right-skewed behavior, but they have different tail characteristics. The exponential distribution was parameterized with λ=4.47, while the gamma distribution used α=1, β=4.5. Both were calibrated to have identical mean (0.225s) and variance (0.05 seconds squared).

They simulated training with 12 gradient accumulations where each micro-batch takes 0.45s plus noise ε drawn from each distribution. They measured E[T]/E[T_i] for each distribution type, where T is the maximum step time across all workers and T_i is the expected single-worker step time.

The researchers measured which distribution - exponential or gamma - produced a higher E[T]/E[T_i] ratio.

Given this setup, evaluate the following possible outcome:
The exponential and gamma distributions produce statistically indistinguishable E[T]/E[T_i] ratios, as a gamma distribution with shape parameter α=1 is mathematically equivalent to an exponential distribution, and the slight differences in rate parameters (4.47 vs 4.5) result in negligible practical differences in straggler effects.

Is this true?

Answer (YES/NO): NO